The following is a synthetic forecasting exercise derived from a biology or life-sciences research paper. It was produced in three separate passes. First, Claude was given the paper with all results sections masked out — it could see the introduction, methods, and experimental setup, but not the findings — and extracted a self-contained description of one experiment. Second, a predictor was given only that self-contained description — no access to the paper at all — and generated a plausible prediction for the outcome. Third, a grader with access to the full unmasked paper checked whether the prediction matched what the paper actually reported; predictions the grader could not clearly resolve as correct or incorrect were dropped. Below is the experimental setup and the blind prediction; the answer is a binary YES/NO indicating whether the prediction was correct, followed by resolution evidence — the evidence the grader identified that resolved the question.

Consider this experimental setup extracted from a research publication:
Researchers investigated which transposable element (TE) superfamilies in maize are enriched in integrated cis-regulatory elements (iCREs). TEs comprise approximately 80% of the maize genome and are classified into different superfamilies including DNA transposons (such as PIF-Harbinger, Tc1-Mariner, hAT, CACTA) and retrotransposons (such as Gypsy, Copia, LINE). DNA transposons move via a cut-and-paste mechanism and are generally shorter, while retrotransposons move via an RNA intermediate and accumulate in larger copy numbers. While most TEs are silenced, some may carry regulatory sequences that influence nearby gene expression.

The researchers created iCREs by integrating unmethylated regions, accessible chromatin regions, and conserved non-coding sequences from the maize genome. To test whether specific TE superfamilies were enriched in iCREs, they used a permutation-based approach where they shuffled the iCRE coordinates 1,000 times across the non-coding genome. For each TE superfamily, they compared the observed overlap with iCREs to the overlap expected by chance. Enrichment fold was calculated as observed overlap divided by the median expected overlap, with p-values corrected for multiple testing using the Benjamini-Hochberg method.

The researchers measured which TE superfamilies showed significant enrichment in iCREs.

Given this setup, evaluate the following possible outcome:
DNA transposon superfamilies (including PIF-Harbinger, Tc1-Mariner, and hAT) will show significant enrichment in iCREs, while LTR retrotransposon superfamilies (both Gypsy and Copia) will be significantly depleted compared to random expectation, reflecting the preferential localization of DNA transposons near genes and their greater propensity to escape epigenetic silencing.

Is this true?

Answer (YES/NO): NO